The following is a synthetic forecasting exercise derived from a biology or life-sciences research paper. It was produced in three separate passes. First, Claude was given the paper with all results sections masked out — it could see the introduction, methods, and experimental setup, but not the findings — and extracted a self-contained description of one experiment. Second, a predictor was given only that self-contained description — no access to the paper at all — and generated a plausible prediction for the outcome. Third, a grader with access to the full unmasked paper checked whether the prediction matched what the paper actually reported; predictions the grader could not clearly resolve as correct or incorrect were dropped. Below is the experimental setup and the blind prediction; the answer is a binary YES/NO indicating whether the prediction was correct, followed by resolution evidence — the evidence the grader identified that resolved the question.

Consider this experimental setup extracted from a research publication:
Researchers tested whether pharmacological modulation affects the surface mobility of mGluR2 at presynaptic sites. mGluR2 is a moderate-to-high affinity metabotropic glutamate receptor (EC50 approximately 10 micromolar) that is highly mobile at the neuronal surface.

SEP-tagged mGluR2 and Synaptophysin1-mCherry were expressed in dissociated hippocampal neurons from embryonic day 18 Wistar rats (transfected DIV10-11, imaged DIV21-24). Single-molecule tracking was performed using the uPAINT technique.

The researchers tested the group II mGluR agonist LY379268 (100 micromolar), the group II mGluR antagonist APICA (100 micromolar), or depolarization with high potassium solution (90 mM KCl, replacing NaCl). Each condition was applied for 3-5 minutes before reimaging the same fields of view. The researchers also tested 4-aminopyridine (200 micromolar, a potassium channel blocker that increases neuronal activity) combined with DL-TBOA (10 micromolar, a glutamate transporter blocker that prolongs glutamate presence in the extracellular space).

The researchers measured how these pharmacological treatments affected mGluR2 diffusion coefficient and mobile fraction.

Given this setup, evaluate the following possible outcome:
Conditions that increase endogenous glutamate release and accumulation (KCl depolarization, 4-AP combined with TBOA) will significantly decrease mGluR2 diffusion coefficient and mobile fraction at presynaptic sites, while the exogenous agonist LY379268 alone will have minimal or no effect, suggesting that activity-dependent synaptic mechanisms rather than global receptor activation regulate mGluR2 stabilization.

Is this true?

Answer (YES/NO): NO